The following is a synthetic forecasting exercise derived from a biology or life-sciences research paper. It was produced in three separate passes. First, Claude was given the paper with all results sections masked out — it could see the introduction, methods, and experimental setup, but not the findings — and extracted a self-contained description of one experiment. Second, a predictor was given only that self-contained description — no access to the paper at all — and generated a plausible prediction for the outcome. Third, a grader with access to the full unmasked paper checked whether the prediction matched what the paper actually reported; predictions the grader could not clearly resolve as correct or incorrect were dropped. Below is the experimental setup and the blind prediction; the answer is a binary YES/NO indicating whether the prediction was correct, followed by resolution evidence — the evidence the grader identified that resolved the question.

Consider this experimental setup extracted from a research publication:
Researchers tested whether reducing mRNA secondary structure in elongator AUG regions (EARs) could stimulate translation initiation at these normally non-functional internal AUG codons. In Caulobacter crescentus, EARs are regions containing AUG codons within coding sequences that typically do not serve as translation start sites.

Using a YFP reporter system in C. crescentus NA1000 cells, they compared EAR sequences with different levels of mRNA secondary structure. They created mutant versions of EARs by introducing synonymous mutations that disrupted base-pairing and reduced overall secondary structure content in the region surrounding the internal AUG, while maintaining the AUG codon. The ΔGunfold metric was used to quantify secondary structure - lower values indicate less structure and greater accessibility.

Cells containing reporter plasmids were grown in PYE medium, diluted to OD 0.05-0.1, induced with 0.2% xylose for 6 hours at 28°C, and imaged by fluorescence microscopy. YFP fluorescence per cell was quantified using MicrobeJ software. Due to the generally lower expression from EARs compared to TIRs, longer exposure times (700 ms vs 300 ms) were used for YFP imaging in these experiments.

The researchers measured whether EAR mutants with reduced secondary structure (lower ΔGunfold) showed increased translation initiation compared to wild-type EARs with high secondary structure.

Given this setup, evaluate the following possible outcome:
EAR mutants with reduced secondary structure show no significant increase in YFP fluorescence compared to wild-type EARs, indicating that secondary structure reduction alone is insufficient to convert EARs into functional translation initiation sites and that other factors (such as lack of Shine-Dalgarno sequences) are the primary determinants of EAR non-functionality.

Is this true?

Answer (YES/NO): NO